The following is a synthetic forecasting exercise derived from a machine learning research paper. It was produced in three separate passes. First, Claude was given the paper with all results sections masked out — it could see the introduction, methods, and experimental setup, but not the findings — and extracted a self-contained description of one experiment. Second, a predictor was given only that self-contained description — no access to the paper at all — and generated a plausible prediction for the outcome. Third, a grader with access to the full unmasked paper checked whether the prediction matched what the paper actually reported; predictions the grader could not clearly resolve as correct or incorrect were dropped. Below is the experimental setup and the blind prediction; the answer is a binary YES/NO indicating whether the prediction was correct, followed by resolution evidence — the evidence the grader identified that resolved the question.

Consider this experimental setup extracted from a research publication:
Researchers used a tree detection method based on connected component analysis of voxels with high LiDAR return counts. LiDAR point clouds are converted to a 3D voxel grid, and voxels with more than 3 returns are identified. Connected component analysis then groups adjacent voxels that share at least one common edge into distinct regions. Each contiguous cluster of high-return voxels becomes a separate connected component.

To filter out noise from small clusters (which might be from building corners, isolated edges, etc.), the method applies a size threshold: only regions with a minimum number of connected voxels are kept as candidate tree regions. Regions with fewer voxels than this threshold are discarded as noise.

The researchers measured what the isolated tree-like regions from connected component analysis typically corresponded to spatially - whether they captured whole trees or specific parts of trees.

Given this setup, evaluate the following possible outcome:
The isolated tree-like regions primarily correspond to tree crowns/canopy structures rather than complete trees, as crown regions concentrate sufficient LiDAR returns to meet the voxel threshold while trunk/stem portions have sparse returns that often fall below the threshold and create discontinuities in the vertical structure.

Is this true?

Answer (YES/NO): YES